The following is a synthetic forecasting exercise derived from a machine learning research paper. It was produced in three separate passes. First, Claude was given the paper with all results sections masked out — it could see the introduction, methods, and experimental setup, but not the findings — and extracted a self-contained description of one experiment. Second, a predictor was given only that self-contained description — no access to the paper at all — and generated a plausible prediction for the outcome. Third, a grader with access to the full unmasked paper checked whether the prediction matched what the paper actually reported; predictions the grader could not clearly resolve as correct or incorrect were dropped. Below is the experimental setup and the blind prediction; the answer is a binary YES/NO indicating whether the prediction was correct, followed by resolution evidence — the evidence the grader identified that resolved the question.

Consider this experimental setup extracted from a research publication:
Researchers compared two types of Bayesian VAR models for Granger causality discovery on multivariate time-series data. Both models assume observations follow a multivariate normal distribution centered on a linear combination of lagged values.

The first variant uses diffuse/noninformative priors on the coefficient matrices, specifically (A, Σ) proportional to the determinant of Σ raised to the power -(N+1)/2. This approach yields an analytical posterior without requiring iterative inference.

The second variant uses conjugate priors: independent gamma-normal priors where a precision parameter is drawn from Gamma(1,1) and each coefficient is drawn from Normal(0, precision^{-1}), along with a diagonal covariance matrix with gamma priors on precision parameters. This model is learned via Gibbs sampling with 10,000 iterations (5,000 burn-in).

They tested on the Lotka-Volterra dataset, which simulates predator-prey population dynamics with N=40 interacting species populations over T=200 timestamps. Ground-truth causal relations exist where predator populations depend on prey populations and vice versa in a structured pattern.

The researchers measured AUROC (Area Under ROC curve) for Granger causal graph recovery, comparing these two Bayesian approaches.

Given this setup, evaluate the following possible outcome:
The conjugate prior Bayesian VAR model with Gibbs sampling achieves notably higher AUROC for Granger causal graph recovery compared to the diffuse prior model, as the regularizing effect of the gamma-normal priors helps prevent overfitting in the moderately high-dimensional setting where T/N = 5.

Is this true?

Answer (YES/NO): YES